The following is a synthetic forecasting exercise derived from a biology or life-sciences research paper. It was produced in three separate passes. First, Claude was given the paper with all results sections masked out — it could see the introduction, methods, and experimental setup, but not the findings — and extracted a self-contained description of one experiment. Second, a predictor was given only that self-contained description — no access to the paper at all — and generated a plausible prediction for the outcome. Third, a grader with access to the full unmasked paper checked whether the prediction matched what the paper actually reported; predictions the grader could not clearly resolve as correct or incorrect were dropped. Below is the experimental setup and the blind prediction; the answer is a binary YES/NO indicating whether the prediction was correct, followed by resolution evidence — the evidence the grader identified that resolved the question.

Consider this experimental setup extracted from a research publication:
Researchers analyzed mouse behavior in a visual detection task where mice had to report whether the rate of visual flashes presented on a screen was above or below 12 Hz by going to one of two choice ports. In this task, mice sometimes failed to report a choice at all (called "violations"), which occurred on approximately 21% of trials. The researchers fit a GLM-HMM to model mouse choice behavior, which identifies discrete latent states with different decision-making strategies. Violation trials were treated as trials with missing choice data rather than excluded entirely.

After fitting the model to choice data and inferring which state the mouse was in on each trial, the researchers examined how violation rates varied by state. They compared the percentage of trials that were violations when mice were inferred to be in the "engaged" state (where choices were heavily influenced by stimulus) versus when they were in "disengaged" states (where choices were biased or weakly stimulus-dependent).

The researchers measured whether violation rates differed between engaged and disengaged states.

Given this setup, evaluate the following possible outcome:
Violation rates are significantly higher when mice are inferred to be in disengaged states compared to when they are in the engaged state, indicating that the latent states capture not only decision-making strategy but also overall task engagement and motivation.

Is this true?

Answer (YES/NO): YES